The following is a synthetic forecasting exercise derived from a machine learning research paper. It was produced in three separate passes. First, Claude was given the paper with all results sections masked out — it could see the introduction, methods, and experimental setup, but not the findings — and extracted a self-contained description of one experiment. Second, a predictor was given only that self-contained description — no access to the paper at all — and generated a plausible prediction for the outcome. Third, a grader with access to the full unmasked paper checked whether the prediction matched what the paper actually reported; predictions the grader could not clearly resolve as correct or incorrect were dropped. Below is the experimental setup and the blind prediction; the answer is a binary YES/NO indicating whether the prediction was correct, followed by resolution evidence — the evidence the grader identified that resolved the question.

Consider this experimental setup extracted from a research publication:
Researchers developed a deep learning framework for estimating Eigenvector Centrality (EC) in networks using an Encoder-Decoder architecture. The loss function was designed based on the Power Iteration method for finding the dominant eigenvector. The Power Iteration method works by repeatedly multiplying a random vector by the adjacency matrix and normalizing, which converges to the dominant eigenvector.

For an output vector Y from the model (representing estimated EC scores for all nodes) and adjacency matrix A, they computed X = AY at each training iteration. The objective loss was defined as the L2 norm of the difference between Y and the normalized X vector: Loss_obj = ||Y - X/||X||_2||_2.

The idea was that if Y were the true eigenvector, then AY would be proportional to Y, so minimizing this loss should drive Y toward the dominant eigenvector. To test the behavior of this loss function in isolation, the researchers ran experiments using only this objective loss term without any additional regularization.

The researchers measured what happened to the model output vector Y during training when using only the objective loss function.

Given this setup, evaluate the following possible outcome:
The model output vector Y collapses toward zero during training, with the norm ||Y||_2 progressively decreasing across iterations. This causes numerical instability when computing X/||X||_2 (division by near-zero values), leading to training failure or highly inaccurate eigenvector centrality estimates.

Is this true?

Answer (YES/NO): YES